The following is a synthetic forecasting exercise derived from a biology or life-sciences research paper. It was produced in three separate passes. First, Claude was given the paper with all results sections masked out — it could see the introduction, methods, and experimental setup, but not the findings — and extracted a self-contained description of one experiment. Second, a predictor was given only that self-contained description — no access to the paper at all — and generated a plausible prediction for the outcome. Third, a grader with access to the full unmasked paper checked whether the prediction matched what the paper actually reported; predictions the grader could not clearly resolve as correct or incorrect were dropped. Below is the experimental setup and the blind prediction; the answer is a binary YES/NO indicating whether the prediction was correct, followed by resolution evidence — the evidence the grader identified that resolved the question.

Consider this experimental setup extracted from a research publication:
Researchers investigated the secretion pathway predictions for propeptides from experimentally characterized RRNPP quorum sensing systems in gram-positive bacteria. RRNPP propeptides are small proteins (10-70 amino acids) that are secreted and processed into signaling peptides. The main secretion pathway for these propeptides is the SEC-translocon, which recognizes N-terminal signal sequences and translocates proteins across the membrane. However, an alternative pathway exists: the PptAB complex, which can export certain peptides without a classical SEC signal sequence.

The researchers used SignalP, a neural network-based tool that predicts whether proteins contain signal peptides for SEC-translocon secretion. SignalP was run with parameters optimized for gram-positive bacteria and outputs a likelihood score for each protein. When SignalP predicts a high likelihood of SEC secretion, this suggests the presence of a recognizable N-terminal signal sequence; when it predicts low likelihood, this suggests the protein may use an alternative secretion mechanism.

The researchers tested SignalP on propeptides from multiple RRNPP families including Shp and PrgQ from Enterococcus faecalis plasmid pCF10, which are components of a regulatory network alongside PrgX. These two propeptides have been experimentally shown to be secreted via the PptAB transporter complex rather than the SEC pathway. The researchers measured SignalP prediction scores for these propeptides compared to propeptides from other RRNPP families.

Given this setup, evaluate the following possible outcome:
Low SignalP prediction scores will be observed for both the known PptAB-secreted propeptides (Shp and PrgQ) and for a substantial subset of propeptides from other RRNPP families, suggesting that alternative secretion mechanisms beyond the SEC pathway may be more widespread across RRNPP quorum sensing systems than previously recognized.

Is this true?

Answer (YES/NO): NO